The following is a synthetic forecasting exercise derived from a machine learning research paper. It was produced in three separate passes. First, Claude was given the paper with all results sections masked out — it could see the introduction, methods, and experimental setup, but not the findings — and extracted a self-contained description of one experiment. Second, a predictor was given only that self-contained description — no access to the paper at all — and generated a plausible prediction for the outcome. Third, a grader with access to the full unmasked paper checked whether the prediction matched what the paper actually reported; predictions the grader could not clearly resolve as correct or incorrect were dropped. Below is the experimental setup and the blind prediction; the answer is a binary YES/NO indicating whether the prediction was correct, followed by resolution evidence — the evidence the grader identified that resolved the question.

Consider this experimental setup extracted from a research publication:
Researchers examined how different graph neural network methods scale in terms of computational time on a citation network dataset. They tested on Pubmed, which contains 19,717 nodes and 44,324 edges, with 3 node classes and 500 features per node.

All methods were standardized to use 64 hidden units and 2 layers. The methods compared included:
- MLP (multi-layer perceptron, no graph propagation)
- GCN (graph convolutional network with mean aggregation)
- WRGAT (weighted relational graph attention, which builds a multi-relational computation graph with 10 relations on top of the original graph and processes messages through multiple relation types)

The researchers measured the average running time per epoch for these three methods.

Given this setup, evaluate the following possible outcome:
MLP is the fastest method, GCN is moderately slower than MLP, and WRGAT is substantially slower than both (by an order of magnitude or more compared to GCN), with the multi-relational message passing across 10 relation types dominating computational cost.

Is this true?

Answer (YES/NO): YES